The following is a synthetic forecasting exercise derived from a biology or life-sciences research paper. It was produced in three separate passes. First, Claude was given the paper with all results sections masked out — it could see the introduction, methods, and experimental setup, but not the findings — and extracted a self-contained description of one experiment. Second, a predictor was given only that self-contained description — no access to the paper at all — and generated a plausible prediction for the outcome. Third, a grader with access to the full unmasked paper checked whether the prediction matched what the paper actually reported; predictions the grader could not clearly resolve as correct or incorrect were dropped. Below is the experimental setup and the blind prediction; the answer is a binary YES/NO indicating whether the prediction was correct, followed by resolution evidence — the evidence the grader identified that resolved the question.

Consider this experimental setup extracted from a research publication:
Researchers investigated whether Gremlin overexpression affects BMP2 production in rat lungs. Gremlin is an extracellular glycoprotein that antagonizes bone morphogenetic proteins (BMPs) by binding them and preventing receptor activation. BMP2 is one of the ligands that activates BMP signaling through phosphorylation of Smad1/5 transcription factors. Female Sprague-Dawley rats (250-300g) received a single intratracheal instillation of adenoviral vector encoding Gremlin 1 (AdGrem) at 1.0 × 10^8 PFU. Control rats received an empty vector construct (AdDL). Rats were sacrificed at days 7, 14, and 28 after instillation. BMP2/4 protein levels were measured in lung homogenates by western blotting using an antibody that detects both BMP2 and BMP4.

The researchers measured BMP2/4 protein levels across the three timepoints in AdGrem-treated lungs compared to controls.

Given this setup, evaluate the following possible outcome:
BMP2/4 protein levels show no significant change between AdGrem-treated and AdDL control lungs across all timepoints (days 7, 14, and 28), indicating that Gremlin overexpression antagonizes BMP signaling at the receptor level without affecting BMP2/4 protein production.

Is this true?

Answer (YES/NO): NO